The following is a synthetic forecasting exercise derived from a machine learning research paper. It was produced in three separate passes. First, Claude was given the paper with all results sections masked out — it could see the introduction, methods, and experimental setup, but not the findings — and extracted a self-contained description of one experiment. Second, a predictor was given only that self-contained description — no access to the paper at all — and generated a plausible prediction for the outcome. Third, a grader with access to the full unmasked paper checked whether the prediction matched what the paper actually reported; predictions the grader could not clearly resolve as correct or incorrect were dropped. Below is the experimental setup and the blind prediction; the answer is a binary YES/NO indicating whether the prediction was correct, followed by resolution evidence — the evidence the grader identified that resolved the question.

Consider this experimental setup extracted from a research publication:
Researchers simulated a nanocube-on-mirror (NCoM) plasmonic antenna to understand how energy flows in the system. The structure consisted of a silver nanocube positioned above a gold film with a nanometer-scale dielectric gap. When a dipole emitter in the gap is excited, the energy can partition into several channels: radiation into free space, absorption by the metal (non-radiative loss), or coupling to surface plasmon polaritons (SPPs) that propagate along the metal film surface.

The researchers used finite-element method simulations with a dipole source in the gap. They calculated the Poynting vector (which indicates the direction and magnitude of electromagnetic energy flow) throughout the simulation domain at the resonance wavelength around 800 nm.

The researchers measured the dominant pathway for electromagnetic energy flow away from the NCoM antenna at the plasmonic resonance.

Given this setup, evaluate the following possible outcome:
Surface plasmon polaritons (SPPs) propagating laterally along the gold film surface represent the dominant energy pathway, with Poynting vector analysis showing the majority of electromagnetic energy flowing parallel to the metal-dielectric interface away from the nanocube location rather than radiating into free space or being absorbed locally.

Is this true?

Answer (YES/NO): NO